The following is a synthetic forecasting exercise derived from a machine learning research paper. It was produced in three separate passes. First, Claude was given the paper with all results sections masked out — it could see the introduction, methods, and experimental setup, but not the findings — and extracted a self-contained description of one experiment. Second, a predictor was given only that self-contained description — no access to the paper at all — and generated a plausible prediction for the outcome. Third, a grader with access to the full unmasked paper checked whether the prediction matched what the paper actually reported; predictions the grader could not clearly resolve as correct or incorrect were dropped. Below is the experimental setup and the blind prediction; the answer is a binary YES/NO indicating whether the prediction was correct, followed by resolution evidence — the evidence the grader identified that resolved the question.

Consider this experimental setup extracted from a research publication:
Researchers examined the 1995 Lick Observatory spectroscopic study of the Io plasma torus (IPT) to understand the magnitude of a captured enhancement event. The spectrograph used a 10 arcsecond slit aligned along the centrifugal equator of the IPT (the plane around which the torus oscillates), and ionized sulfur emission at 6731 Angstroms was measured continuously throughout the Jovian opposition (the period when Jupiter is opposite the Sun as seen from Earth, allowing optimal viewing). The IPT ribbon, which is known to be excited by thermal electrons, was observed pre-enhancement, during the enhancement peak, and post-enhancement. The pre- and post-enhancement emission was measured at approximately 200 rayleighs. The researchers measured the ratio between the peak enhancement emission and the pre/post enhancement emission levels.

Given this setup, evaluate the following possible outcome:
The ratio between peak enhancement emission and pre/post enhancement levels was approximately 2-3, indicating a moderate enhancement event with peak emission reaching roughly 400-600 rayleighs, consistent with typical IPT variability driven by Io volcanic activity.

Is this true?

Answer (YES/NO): YES